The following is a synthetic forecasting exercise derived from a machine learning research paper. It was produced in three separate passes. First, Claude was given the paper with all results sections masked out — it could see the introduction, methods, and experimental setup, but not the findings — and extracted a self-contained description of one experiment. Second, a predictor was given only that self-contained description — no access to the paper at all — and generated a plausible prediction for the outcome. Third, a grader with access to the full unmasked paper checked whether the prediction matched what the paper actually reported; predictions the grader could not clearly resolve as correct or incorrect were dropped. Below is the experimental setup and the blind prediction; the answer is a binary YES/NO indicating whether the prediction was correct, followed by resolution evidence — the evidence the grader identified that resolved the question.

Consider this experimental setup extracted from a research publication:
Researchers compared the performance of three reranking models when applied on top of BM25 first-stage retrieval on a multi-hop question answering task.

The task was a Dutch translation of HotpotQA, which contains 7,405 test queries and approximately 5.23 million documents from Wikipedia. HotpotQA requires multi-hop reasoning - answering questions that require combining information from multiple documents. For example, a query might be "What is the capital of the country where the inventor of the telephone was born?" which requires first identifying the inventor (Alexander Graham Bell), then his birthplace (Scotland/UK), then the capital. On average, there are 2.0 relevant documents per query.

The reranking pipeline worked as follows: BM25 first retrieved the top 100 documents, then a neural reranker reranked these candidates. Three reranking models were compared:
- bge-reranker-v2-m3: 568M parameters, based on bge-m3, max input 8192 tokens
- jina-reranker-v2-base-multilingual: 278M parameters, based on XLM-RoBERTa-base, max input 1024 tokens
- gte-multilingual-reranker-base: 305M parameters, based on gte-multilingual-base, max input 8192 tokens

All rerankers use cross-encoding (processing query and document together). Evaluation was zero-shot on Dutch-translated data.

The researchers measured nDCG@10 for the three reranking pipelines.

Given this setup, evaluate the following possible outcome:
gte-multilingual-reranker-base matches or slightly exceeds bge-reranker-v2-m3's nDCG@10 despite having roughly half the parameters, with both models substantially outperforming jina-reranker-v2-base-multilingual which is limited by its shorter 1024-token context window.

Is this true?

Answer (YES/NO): NO